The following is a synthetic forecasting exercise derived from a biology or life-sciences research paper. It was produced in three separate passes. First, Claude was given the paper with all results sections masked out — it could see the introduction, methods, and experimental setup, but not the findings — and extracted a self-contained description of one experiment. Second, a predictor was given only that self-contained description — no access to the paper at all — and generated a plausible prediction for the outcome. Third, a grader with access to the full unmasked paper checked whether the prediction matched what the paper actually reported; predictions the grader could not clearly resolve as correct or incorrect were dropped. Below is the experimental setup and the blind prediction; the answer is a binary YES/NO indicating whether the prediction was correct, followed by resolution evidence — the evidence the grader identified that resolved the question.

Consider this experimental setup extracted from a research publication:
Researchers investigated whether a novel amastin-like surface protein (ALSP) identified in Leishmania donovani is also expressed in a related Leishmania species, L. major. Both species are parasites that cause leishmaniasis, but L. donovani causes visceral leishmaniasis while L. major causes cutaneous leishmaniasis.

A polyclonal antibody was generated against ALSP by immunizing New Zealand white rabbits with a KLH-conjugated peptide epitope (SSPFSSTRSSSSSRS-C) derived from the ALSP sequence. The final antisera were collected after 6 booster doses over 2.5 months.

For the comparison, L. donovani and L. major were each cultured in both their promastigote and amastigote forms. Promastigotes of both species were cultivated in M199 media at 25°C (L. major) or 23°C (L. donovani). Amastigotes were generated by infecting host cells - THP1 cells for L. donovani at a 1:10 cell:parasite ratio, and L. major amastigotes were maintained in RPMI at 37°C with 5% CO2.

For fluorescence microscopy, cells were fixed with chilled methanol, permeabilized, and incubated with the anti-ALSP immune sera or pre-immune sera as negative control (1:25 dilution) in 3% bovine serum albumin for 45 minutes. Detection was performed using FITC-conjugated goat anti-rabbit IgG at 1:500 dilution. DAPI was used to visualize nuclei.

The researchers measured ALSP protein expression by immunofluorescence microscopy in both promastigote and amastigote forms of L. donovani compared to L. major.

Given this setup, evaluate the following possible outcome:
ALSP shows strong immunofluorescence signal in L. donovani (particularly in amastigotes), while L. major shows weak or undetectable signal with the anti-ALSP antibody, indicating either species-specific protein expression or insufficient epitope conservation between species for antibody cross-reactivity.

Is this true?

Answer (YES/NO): YES